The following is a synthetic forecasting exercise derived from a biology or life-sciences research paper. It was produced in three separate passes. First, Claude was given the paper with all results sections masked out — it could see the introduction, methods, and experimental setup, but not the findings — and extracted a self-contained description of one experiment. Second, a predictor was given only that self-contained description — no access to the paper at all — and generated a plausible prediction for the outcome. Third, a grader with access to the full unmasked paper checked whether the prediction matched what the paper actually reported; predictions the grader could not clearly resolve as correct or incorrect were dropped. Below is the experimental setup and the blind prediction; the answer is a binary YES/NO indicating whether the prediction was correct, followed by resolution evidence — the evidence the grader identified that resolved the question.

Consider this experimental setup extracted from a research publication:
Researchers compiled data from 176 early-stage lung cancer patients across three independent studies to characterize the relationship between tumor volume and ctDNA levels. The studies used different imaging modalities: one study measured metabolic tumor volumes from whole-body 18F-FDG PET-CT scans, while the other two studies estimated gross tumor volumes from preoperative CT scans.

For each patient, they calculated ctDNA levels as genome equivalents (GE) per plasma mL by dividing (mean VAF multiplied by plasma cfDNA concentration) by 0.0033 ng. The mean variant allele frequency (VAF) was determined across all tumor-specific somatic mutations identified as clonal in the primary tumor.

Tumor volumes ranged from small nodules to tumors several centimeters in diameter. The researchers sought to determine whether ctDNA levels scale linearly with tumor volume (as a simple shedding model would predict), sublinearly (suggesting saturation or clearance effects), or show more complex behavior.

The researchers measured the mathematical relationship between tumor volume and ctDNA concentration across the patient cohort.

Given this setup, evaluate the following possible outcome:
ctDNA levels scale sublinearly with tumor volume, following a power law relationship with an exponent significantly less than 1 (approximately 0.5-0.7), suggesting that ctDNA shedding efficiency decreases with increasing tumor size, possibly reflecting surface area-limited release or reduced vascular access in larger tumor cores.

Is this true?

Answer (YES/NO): NO